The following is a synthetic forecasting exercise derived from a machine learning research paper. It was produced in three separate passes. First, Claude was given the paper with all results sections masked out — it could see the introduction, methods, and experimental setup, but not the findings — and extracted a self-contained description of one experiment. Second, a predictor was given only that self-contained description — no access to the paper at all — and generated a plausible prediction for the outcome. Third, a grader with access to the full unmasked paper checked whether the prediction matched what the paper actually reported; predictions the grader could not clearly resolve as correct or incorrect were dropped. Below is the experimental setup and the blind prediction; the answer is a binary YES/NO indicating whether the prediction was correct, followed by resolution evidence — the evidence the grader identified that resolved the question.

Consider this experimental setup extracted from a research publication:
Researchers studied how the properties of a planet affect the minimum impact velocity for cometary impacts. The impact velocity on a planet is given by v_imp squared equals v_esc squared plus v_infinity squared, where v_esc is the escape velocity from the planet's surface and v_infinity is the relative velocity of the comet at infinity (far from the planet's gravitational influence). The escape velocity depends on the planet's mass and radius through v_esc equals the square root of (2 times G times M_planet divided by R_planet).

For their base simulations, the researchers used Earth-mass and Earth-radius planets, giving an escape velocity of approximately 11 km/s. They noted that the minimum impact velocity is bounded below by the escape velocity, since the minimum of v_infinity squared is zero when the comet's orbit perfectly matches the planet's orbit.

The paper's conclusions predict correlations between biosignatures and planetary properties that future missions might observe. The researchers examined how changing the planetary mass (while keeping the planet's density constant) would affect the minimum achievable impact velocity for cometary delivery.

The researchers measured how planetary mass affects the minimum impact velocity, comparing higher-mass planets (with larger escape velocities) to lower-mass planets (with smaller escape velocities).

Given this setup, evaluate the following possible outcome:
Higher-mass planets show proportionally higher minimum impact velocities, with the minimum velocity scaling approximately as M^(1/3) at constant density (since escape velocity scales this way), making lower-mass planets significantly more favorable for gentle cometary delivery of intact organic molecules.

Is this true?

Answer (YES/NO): YES